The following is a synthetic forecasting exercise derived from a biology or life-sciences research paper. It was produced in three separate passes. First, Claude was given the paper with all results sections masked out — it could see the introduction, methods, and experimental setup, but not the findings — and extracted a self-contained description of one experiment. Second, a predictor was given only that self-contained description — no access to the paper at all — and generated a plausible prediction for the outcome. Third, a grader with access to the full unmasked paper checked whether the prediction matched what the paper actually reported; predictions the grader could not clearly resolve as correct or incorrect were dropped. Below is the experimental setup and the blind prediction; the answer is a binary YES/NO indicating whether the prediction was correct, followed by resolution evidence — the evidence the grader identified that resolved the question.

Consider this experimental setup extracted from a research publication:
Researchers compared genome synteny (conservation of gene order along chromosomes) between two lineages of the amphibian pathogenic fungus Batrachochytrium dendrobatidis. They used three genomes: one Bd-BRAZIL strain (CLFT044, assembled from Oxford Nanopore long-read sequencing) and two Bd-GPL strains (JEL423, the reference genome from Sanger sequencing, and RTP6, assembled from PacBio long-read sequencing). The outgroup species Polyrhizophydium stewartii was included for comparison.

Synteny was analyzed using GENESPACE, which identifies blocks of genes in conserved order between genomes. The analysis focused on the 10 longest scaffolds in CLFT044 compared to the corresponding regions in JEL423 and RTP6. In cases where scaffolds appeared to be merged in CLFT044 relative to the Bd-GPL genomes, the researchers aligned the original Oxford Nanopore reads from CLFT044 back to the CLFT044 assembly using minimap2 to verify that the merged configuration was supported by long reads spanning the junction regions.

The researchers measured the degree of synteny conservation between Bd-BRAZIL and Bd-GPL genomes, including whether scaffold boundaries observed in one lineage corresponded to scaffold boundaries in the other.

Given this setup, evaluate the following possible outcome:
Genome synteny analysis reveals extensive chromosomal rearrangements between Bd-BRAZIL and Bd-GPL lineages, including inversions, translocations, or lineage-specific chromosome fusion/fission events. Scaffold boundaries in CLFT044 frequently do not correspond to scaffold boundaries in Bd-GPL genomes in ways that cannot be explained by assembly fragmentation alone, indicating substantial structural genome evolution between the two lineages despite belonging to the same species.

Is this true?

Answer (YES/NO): NO